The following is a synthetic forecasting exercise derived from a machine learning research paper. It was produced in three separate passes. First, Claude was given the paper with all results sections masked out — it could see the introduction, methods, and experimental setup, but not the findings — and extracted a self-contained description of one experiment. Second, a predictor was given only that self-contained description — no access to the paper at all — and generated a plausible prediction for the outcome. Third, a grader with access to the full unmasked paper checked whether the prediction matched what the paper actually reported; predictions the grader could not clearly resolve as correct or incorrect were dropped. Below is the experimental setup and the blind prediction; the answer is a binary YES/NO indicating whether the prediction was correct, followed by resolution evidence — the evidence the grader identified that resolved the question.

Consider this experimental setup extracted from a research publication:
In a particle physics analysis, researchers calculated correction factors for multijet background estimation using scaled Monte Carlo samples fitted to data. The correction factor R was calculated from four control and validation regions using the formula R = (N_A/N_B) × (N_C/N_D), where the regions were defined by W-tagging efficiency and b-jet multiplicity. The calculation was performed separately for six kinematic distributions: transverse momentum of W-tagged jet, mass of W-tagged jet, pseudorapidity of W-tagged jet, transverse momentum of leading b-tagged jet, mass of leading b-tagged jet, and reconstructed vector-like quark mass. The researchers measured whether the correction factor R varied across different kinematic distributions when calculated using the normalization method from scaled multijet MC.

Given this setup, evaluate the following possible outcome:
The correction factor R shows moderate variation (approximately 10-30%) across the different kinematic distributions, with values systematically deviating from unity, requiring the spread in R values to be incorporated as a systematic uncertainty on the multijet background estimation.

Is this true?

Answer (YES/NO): NO